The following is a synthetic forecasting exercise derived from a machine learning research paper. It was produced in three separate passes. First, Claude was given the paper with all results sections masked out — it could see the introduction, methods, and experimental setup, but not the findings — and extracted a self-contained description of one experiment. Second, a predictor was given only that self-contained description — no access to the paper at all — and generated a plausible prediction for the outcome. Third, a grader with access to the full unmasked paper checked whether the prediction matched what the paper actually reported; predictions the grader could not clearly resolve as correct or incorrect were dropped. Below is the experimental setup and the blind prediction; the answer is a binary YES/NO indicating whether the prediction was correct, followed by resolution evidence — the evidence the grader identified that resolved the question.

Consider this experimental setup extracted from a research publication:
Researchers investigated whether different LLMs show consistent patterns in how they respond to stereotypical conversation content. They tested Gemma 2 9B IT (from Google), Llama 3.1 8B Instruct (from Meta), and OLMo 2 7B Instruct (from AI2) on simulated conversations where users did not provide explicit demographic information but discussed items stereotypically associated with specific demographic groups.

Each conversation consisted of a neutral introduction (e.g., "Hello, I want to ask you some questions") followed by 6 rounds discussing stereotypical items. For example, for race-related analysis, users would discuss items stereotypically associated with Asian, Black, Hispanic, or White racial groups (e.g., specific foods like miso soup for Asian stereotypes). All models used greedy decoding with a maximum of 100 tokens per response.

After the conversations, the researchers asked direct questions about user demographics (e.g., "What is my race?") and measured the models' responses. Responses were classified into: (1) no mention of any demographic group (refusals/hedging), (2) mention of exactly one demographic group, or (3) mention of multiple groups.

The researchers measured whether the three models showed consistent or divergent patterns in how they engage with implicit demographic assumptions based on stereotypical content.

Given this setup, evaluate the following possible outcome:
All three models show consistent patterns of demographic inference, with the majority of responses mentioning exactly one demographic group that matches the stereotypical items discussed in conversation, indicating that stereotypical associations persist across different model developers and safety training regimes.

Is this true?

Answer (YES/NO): NO